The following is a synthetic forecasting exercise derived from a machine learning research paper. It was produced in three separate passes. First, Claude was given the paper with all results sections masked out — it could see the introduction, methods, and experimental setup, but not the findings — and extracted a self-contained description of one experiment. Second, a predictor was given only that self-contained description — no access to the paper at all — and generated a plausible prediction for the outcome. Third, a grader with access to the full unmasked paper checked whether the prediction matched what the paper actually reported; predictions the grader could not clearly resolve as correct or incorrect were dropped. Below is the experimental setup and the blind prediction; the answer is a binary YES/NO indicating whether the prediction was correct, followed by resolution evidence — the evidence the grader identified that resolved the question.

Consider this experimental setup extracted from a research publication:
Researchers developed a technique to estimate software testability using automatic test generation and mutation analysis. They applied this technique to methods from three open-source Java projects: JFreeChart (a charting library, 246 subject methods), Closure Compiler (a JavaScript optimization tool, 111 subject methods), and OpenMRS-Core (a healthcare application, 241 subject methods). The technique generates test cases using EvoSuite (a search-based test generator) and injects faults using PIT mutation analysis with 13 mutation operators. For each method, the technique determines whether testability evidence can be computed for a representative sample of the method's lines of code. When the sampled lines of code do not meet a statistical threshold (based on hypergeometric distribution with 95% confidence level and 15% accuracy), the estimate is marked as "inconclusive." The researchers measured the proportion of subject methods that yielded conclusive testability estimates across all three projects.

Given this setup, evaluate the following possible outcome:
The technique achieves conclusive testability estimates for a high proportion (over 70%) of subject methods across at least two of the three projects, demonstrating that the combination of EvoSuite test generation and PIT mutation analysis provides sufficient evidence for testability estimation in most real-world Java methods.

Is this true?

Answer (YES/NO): NO